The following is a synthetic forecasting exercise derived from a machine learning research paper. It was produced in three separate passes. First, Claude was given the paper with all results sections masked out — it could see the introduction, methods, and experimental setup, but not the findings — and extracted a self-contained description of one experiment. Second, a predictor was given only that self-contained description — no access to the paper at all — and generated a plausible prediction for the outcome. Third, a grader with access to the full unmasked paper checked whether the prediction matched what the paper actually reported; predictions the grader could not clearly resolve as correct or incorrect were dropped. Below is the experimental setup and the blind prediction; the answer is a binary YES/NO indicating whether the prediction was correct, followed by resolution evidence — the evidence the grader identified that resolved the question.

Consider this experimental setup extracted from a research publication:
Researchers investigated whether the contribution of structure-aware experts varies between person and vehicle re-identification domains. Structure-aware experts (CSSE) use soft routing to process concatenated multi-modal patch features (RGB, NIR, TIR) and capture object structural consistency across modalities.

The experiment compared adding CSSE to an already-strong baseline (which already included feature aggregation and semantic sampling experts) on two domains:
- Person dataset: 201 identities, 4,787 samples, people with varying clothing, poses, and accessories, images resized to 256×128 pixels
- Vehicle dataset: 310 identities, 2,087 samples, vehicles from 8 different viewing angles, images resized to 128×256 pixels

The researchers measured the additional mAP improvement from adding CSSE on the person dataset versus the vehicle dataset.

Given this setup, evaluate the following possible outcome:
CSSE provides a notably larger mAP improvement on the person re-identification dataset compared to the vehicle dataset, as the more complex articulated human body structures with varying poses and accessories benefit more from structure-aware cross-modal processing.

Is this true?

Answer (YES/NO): YES